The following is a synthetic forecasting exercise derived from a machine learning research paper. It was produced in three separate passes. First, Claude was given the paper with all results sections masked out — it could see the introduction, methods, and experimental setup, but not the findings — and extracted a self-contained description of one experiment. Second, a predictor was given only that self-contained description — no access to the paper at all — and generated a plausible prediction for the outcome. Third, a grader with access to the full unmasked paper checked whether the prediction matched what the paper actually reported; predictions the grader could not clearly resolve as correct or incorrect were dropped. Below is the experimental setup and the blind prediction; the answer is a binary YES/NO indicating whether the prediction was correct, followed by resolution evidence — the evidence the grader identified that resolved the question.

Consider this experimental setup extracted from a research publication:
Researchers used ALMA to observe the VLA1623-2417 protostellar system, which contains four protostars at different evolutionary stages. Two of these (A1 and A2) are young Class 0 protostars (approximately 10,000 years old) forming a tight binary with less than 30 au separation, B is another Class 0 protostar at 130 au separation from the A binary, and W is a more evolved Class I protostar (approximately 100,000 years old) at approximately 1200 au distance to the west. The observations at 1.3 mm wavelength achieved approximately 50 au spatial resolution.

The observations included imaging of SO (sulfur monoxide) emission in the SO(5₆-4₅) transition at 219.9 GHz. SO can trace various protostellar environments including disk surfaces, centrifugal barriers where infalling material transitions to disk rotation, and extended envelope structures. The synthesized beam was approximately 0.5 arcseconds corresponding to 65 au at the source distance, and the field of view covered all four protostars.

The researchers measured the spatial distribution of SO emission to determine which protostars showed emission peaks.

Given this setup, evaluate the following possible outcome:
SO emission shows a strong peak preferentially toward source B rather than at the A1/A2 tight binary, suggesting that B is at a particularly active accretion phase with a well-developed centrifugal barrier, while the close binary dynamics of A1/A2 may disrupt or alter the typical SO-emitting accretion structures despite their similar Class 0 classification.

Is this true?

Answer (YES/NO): NO